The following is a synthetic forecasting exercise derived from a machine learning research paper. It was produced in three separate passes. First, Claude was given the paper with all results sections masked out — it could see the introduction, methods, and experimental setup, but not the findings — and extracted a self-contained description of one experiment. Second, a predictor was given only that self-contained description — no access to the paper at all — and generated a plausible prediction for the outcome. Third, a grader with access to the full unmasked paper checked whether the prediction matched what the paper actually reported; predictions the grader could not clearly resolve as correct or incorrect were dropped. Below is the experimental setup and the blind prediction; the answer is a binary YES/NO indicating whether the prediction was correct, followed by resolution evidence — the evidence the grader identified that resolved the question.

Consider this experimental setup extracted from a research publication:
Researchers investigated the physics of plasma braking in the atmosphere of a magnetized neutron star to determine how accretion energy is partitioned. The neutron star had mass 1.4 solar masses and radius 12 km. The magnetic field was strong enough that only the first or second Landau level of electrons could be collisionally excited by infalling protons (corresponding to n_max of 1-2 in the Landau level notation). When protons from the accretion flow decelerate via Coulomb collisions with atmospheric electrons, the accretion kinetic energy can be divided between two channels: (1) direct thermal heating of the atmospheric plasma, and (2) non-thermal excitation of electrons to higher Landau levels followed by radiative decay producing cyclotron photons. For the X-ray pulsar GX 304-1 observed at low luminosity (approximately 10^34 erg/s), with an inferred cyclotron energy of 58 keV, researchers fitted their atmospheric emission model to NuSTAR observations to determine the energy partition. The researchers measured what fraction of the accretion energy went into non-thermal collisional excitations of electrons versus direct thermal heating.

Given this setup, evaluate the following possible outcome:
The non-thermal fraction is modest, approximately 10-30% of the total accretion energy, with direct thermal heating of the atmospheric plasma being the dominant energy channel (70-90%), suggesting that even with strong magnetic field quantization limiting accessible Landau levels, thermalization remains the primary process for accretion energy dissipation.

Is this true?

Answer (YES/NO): YES